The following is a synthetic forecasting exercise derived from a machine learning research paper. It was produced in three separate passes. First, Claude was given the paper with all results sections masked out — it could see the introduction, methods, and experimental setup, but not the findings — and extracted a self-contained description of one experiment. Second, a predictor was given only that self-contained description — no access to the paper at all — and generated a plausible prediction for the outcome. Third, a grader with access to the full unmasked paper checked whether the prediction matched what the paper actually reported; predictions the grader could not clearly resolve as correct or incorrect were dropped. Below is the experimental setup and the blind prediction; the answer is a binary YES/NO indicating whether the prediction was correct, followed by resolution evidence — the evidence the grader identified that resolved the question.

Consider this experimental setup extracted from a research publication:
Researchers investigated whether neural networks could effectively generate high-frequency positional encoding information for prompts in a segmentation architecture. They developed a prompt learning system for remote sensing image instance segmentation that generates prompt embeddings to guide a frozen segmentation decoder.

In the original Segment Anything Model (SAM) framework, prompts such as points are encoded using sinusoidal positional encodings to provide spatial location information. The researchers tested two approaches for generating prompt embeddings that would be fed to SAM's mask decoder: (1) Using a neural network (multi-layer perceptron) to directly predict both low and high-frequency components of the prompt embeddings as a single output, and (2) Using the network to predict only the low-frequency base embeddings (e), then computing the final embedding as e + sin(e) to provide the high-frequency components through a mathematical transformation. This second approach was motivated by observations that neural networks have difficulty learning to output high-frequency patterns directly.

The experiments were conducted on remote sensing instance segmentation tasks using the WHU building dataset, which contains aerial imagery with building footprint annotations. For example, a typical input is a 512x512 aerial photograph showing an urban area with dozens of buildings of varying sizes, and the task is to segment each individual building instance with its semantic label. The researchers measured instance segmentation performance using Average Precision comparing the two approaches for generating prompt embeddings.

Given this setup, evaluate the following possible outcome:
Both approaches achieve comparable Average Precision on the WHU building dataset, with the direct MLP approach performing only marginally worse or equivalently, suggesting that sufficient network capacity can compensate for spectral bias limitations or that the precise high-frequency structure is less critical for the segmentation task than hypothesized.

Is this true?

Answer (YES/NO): NO